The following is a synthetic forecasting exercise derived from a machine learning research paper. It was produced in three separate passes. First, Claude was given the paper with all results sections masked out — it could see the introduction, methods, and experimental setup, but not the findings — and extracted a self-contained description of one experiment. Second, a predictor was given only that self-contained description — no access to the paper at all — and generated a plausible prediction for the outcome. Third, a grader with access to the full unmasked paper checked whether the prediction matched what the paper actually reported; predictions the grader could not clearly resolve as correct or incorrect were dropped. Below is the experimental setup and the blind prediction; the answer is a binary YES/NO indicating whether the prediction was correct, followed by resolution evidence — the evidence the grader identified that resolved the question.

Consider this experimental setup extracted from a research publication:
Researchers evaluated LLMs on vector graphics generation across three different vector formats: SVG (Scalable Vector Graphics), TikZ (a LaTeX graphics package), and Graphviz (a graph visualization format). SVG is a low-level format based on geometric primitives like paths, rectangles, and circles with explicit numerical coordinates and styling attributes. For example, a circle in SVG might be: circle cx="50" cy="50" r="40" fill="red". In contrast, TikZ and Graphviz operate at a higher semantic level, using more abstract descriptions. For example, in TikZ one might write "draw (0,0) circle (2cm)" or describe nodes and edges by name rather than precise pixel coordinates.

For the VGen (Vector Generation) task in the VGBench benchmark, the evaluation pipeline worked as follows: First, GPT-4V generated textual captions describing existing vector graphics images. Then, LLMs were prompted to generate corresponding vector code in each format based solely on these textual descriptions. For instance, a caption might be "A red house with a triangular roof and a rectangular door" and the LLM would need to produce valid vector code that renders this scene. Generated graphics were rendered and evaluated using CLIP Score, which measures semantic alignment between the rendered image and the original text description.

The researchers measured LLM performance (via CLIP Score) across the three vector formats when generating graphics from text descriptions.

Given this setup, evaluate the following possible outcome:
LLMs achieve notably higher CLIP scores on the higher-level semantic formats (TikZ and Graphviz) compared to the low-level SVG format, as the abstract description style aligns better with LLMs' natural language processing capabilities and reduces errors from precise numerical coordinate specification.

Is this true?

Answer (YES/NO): YES